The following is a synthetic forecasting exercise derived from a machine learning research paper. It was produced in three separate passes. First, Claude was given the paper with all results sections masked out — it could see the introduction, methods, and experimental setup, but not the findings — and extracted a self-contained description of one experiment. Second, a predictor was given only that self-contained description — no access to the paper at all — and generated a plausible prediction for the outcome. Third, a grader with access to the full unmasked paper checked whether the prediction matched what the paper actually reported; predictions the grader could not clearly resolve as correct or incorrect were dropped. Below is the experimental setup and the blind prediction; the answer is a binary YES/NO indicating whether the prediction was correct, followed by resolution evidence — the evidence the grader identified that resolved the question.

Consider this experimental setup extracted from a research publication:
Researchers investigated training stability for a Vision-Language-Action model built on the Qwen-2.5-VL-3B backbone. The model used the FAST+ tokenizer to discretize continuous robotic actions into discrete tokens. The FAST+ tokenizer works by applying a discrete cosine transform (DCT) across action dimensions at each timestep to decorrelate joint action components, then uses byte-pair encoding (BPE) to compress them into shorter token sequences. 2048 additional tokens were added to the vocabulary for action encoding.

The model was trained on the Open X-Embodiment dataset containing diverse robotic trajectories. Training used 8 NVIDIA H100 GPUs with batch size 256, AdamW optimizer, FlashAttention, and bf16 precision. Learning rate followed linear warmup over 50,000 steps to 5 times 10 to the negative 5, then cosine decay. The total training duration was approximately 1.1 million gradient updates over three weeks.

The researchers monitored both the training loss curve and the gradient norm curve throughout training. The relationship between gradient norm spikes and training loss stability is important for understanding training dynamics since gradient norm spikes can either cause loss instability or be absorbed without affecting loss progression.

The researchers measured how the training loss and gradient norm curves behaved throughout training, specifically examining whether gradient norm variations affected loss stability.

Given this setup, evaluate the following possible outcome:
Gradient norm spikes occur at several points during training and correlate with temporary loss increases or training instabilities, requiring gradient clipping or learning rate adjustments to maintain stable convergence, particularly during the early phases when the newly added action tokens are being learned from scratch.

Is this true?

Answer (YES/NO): NO